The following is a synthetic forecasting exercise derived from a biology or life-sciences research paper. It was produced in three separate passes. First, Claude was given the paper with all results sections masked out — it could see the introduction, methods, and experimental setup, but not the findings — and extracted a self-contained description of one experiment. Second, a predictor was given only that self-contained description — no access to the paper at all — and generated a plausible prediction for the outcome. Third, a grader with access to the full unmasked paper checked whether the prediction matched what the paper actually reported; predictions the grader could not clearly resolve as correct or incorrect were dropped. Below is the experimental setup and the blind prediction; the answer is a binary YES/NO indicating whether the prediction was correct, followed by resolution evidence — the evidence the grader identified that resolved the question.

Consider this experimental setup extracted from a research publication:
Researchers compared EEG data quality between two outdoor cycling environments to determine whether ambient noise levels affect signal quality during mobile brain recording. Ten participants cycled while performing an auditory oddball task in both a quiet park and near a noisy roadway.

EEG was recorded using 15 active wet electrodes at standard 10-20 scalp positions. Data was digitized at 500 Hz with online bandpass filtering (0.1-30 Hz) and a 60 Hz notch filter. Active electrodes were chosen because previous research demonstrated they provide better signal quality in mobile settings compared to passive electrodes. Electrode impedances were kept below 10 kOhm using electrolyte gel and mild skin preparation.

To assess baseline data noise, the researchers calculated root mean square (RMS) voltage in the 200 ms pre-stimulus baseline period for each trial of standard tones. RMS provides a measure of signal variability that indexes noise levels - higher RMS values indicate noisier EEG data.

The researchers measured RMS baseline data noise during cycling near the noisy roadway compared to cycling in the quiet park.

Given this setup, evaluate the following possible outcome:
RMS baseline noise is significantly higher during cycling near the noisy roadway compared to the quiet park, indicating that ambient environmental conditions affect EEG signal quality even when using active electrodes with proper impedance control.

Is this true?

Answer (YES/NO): NO